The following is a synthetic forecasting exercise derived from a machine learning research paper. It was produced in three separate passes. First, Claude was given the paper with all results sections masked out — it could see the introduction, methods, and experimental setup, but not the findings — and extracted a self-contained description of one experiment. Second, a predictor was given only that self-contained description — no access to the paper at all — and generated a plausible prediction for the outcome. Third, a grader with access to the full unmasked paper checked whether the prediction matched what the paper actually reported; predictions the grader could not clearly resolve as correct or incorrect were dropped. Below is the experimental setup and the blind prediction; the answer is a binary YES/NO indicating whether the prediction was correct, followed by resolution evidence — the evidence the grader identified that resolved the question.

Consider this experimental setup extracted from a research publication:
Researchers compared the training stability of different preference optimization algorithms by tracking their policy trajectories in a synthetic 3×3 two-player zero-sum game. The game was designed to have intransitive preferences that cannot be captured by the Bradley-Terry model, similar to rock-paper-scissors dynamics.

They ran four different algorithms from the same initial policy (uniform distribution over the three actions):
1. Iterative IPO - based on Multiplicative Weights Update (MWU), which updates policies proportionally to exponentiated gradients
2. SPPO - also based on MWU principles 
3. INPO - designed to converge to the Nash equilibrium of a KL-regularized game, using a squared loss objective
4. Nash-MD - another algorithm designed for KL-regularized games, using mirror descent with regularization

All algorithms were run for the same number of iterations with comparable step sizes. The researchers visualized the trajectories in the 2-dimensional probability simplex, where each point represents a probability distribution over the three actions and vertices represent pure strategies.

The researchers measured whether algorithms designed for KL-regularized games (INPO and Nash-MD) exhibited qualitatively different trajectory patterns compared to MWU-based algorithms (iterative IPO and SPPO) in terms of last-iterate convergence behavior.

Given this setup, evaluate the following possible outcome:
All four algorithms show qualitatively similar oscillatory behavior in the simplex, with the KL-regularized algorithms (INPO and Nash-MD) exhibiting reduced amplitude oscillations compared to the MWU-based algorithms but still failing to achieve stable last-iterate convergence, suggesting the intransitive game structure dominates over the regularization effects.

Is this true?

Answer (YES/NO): NO